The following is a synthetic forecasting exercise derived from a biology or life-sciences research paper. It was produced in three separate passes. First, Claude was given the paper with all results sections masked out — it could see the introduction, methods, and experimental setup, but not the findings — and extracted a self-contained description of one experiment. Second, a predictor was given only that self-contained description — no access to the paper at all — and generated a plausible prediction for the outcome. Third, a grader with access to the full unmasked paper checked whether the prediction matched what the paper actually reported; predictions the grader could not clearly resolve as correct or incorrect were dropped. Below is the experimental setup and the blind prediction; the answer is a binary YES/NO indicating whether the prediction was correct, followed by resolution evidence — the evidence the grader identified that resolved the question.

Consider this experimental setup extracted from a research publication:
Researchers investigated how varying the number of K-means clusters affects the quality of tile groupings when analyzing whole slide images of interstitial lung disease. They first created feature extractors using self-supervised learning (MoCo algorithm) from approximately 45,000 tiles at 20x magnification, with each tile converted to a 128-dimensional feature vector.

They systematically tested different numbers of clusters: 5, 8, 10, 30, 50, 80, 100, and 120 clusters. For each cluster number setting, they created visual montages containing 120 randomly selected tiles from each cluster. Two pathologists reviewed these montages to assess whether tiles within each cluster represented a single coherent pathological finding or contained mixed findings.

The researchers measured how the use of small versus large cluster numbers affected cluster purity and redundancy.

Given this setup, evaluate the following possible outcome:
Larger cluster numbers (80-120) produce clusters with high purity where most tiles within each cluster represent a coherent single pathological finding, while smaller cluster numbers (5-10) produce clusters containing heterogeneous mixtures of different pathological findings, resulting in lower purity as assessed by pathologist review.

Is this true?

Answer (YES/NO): YES